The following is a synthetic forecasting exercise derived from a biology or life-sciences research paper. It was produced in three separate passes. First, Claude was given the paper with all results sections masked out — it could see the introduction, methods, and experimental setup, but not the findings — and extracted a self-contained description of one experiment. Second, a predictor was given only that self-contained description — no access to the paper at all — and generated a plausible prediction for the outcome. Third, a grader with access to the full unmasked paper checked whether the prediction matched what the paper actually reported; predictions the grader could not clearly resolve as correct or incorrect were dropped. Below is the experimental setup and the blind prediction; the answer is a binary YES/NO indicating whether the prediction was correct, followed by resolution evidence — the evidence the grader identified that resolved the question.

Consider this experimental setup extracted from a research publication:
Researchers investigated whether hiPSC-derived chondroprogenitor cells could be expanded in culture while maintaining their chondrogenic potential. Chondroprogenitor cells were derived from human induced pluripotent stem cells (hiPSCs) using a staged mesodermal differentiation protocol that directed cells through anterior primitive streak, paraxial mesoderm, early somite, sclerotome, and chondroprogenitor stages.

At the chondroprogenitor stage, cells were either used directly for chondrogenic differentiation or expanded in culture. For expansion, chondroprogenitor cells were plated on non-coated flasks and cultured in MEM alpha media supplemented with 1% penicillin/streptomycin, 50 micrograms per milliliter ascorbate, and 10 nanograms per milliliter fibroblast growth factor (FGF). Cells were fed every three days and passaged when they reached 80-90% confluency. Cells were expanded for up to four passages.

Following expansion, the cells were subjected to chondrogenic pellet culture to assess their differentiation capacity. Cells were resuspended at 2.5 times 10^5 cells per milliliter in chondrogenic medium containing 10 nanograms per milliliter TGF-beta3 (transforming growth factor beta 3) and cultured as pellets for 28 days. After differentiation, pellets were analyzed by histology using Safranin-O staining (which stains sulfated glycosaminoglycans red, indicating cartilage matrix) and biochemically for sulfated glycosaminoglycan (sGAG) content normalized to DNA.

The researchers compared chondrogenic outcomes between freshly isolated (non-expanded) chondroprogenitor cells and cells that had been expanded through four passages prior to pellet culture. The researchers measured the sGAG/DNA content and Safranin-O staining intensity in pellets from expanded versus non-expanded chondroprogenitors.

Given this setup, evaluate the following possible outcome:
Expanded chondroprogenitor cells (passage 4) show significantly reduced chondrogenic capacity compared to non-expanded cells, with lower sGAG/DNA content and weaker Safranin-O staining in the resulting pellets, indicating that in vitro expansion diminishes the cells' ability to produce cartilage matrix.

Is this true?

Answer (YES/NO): YES